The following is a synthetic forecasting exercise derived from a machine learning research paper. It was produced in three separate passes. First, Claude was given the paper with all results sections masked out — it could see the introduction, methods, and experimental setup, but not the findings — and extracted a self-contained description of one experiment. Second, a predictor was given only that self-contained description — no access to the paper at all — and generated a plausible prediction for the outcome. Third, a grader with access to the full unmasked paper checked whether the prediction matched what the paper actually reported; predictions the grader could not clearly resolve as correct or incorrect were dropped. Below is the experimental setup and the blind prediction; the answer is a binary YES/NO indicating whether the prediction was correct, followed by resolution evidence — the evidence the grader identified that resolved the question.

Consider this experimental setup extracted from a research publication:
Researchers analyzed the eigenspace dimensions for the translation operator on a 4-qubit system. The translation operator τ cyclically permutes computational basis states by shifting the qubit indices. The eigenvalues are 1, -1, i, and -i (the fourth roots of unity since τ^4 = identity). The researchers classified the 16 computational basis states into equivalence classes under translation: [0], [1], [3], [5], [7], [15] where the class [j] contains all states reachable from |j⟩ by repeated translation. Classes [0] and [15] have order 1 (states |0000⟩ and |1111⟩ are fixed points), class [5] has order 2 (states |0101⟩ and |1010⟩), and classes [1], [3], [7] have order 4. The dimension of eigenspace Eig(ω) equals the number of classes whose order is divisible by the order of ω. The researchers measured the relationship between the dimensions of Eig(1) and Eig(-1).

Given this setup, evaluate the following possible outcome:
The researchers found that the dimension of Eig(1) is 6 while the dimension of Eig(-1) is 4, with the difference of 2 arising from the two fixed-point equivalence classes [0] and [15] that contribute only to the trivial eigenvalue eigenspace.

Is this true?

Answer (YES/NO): YES